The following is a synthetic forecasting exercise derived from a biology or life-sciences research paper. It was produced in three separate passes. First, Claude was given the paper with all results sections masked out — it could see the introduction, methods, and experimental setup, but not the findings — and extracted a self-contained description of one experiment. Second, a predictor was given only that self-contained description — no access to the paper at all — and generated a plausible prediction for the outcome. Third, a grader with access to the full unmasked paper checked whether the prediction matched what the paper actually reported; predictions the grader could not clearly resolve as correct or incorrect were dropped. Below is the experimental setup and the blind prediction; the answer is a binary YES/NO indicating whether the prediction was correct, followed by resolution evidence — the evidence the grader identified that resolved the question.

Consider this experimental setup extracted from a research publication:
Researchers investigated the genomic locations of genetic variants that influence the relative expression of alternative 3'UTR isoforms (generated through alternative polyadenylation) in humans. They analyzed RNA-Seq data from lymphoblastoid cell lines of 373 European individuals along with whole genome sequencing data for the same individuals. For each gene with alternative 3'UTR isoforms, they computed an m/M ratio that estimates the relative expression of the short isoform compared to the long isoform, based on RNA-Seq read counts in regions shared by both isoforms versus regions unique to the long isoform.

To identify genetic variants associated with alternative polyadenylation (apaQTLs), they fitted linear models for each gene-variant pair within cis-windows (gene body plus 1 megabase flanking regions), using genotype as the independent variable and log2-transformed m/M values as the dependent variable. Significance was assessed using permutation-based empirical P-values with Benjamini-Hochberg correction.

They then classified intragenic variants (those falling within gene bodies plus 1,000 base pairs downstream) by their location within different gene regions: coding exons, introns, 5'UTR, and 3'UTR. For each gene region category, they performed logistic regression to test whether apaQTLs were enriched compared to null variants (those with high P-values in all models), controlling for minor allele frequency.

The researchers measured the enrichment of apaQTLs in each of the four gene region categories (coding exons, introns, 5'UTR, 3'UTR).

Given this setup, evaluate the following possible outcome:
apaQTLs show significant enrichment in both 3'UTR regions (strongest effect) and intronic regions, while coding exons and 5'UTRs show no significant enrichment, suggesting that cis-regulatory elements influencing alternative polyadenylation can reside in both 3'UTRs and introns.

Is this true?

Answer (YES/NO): NO